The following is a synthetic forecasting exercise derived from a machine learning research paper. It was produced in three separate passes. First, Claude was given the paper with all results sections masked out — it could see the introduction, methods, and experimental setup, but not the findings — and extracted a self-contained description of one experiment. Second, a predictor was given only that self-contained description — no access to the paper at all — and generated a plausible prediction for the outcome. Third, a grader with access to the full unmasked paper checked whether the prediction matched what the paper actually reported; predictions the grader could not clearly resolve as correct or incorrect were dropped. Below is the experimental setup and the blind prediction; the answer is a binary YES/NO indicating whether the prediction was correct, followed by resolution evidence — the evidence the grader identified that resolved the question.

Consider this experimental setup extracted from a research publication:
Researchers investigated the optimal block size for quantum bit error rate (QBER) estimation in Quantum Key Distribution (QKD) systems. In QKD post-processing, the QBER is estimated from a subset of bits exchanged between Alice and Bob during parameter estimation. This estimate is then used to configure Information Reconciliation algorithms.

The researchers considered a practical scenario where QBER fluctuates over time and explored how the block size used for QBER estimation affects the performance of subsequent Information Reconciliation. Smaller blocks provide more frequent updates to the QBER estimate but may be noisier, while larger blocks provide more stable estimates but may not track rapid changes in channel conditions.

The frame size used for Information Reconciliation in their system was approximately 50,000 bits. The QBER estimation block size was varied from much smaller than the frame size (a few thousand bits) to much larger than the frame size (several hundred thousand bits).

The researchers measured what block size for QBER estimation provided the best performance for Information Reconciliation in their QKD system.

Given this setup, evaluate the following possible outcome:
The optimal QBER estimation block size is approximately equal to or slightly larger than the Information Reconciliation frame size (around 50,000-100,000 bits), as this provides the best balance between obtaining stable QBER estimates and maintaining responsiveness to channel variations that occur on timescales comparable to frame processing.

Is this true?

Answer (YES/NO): YES